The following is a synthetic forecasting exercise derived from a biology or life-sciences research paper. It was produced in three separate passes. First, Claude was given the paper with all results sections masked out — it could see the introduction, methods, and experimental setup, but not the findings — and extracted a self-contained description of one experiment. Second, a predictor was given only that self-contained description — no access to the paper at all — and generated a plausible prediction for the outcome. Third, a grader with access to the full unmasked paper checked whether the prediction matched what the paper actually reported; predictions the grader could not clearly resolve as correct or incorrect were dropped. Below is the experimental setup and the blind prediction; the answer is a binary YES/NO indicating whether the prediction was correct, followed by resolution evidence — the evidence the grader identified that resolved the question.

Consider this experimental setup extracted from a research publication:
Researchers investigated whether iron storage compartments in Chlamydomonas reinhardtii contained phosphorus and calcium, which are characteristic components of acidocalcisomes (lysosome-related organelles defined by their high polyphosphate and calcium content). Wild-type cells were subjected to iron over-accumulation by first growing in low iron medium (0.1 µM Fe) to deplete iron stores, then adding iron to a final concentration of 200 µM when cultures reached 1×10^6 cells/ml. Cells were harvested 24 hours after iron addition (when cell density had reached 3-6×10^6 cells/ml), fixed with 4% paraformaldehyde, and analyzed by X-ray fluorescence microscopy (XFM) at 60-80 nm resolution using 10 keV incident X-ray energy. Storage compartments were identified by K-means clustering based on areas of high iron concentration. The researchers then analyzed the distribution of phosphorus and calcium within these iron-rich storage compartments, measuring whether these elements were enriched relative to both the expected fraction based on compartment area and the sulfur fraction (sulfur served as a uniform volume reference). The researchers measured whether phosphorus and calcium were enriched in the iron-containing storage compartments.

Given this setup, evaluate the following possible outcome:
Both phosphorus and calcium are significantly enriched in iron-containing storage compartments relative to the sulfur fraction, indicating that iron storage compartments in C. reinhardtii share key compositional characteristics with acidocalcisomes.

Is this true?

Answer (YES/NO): YES